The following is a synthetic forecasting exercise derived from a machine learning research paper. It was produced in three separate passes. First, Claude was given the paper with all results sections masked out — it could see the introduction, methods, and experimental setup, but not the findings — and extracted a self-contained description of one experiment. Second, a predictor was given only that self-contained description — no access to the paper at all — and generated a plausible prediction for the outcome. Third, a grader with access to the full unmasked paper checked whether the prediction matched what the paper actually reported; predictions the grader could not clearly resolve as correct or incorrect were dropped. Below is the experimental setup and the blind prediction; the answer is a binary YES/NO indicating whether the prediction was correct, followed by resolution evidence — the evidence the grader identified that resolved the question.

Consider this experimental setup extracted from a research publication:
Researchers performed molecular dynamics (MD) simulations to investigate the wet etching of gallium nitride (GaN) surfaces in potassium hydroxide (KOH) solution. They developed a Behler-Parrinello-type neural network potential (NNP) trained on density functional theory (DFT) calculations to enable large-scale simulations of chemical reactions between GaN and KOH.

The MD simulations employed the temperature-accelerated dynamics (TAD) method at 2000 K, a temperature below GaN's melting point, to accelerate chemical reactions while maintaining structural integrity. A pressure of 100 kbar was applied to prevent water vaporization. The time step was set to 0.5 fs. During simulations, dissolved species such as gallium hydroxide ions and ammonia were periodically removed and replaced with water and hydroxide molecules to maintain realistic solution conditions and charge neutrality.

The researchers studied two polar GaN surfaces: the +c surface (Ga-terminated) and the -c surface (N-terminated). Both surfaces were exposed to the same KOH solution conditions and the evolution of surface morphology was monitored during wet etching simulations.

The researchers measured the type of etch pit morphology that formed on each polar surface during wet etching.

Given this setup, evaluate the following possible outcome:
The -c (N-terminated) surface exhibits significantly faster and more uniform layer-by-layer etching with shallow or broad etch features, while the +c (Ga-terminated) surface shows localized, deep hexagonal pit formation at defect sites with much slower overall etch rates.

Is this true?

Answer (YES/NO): NO